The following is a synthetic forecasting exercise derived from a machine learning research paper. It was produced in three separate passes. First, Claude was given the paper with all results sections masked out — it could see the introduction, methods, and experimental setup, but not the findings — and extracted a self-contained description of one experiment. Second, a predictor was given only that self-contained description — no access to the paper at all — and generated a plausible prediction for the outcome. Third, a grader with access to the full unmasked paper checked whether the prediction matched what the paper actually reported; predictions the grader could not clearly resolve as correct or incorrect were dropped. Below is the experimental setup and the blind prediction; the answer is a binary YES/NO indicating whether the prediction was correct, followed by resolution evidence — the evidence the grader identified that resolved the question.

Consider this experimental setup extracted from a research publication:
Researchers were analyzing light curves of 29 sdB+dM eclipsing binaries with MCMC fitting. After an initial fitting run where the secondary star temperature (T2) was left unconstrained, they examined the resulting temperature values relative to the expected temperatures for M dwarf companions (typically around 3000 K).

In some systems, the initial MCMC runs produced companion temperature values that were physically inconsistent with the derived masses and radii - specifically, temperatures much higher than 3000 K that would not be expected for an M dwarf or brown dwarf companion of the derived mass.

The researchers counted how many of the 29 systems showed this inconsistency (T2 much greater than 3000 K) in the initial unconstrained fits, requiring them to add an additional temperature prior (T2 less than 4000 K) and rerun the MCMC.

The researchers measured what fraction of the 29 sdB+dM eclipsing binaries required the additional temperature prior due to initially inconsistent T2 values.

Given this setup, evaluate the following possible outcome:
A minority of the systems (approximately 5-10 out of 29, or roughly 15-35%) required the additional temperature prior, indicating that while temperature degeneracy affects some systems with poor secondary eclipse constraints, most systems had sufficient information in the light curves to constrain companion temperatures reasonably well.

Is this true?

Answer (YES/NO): NO